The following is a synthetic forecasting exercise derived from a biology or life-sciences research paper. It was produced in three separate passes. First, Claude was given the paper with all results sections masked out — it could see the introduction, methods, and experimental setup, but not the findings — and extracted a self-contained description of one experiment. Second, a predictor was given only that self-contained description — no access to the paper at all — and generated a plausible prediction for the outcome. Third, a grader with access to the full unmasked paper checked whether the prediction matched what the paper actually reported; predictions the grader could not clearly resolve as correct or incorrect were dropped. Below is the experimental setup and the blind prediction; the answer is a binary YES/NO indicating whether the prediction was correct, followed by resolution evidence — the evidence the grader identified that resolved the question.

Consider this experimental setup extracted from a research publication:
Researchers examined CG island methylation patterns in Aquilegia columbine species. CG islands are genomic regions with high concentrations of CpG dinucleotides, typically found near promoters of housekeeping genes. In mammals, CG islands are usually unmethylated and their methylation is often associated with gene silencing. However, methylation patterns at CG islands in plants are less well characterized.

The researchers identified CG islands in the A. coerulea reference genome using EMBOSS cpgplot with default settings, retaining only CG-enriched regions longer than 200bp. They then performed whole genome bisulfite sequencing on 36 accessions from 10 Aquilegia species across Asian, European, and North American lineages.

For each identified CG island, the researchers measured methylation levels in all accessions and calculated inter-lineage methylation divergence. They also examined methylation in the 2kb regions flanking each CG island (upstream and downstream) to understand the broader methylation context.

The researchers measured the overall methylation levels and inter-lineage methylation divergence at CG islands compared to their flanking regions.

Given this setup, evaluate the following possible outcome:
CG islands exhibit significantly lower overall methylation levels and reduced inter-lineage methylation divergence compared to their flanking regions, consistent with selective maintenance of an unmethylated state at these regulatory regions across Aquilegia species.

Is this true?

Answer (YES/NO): NO